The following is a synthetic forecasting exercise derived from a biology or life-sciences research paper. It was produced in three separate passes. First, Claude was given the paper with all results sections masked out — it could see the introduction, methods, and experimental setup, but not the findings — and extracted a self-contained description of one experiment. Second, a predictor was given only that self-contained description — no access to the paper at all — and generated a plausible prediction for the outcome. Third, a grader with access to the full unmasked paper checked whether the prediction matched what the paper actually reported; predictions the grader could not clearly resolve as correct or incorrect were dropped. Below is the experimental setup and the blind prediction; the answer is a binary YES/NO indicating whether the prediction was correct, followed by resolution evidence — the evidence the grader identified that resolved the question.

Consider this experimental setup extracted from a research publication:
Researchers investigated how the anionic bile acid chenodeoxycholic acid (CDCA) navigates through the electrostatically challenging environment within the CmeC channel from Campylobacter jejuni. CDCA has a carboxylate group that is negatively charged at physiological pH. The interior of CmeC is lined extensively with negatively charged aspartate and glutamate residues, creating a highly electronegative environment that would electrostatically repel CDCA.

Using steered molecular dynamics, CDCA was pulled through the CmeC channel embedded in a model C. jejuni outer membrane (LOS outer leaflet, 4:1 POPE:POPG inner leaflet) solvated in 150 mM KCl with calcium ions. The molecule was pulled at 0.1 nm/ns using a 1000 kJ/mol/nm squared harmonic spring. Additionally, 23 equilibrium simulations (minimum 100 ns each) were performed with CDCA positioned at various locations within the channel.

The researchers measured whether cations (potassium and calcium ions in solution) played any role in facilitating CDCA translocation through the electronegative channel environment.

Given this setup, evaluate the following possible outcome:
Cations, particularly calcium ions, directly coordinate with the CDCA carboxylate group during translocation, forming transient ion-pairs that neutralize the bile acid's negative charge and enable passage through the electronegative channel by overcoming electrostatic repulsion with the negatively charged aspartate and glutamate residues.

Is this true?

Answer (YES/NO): YES